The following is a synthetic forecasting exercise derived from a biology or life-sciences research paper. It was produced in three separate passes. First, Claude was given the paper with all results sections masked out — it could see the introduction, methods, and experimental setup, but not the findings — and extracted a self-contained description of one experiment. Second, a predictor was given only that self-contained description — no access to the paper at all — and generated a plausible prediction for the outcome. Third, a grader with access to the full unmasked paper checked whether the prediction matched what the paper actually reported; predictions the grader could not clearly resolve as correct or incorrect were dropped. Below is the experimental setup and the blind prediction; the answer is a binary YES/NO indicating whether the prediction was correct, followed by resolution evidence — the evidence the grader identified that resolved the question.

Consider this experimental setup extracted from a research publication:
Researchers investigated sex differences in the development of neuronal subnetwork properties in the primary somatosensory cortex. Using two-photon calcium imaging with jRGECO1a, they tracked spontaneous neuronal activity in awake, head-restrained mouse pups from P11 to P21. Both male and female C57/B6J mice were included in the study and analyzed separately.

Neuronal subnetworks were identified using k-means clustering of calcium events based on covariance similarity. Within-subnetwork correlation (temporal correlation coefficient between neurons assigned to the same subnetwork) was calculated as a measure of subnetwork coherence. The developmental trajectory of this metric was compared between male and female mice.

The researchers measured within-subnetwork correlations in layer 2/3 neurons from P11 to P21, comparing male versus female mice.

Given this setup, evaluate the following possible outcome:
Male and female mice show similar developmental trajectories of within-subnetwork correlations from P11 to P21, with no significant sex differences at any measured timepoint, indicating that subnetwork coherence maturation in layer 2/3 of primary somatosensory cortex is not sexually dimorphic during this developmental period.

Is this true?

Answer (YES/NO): YES